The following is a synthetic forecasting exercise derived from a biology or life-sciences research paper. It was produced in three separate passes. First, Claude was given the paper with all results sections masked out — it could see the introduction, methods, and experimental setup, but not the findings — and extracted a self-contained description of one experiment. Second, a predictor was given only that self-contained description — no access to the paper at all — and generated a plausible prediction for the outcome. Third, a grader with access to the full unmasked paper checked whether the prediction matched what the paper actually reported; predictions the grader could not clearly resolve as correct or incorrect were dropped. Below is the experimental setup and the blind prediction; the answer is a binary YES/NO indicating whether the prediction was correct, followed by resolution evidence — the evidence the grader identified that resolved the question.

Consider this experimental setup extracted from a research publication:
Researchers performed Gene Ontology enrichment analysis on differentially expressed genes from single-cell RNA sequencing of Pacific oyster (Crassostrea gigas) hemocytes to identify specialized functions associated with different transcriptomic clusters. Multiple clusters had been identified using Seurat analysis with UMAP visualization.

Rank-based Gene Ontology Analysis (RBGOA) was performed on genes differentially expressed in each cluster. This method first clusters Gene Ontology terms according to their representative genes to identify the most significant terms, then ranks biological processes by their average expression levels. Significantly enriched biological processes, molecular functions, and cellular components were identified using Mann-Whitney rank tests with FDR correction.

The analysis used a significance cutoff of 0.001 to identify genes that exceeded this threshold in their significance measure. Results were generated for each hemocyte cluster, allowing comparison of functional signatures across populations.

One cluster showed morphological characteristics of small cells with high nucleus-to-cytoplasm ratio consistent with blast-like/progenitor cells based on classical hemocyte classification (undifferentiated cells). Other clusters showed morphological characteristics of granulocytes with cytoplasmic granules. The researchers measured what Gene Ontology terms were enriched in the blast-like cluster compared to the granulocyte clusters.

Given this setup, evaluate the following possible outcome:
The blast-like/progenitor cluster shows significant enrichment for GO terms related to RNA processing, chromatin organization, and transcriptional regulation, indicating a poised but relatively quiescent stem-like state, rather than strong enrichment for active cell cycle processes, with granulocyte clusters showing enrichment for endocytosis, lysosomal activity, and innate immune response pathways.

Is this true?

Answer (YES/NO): NO